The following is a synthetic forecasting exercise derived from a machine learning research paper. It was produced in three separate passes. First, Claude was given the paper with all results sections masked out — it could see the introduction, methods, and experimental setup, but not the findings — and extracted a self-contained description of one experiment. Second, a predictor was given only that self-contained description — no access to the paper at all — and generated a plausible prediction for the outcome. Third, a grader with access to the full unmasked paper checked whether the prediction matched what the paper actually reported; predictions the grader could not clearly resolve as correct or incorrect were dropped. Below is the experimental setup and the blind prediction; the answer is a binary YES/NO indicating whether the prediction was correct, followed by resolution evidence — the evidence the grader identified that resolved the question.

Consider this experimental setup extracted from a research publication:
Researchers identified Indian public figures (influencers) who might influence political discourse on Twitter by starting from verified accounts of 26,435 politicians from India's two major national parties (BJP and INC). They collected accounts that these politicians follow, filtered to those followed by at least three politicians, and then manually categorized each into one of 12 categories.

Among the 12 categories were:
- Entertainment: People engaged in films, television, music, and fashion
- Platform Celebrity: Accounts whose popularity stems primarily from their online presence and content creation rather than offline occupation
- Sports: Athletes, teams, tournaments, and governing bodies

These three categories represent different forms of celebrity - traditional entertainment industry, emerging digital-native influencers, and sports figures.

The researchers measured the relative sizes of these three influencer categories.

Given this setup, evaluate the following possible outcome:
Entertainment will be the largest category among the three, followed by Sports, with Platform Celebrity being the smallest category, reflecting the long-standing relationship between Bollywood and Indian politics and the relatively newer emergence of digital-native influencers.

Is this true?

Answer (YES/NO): YES